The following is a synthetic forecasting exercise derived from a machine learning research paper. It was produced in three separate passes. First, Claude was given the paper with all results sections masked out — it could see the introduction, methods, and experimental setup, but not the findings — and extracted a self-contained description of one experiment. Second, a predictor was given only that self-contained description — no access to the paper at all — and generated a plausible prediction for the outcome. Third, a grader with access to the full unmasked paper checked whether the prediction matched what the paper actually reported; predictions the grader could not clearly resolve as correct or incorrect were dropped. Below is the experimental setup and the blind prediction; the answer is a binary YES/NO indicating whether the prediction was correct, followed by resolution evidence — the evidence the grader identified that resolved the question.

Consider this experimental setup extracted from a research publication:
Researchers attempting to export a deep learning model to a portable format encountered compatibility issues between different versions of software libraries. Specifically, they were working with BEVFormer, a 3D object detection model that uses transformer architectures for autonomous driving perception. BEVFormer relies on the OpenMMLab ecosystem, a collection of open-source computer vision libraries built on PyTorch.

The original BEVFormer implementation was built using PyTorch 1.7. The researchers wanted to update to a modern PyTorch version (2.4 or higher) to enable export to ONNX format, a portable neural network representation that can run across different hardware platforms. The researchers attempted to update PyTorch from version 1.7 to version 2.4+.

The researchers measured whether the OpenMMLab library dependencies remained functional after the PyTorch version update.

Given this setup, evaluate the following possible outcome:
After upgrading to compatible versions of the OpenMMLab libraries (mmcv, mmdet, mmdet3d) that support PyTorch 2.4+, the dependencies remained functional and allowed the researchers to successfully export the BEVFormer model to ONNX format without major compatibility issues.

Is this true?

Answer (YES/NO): NO